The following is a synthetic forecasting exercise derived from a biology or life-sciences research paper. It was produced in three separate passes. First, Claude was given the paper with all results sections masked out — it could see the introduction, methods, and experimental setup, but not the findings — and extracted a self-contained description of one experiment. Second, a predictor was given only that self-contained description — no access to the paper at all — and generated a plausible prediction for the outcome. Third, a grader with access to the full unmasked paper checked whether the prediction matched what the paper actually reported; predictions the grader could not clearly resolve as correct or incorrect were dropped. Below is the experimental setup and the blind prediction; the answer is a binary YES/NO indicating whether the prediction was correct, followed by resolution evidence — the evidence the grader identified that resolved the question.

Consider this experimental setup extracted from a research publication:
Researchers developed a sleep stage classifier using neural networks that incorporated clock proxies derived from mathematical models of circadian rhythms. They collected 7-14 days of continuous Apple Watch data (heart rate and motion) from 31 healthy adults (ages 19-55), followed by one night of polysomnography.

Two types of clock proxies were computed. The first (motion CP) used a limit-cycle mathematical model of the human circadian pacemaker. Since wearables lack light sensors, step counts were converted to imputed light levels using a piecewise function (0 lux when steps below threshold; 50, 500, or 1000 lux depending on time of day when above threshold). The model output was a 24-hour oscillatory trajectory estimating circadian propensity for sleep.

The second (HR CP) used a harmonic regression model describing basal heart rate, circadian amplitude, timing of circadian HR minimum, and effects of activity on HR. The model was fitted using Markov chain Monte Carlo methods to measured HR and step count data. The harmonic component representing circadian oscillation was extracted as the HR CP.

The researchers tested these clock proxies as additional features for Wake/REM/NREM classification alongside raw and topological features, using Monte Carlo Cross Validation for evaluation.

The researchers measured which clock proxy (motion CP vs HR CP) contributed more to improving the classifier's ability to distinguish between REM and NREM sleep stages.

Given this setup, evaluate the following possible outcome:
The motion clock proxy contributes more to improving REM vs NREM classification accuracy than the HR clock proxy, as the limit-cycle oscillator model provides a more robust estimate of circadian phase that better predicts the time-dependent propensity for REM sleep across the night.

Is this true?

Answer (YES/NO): YES